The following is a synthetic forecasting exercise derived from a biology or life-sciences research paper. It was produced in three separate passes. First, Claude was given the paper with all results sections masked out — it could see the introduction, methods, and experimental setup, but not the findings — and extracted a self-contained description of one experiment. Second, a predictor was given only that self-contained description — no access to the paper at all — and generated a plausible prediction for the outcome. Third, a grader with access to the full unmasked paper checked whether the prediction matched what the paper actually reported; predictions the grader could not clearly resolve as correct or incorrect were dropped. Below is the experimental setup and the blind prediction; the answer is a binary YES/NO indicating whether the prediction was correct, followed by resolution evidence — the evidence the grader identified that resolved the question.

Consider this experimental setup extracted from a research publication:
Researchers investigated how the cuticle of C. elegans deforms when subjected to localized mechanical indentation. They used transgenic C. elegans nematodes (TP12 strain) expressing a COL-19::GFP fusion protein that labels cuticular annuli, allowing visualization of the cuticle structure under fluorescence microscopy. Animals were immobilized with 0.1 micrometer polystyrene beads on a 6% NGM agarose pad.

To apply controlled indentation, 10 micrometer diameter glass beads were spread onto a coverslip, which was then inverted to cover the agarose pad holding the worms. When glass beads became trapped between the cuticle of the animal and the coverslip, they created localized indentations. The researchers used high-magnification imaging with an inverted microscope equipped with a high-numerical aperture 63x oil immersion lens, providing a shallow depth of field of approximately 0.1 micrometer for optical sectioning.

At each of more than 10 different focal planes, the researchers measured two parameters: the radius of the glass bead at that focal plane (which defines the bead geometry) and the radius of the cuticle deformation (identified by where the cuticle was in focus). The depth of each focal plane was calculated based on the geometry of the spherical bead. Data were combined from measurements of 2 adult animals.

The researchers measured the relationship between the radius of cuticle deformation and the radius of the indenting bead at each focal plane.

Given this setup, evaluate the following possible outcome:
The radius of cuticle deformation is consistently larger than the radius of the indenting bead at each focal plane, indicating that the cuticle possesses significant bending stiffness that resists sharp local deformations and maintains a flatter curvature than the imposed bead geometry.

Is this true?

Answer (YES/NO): NO